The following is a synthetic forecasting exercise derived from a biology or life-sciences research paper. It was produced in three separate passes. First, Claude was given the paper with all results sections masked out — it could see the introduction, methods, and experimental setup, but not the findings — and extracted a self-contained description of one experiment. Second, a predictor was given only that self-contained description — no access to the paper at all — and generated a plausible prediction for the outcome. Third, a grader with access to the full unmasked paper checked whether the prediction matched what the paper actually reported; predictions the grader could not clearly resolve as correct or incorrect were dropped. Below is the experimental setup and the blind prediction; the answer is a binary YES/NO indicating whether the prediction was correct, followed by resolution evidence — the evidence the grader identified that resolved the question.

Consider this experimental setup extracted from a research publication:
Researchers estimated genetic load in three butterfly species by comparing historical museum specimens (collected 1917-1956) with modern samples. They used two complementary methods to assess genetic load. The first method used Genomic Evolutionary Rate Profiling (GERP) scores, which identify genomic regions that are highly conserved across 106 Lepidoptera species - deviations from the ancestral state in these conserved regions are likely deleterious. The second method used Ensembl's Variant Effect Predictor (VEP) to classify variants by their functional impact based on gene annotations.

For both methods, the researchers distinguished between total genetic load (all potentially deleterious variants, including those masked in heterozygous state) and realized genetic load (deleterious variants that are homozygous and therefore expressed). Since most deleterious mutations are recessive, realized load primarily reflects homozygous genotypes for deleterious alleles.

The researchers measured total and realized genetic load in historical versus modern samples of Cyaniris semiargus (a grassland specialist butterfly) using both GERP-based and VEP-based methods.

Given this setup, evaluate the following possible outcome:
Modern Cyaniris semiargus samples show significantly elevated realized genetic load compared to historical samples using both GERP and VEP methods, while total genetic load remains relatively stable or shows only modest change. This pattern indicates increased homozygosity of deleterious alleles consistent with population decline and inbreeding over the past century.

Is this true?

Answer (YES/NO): NO